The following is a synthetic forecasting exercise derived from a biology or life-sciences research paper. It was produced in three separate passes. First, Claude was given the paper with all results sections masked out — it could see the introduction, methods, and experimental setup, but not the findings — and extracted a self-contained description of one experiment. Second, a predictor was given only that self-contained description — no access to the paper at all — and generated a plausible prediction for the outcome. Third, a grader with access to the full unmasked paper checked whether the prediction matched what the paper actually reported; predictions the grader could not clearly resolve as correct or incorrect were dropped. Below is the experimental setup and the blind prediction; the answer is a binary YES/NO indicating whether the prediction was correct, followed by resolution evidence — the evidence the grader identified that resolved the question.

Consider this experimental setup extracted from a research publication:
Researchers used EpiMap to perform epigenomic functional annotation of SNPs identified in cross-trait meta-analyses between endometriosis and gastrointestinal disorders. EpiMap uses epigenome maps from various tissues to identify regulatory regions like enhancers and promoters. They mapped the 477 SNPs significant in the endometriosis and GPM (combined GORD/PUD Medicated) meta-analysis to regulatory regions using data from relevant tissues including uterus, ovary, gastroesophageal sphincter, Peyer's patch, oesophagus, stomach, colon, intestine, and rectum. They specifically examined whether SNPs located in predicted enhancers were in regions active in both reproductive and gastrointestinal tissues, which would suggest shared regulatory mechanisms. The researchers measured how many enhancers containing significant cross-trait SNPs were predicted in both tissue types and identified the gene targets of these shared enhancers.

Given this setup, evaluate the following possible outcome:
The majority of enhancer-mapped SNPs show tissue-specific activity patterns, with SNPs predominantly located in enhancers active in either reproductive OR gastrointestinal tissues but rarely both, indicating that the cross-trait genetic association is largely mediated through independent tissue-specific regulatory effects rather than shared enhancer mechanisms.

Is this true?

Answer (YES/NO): NO